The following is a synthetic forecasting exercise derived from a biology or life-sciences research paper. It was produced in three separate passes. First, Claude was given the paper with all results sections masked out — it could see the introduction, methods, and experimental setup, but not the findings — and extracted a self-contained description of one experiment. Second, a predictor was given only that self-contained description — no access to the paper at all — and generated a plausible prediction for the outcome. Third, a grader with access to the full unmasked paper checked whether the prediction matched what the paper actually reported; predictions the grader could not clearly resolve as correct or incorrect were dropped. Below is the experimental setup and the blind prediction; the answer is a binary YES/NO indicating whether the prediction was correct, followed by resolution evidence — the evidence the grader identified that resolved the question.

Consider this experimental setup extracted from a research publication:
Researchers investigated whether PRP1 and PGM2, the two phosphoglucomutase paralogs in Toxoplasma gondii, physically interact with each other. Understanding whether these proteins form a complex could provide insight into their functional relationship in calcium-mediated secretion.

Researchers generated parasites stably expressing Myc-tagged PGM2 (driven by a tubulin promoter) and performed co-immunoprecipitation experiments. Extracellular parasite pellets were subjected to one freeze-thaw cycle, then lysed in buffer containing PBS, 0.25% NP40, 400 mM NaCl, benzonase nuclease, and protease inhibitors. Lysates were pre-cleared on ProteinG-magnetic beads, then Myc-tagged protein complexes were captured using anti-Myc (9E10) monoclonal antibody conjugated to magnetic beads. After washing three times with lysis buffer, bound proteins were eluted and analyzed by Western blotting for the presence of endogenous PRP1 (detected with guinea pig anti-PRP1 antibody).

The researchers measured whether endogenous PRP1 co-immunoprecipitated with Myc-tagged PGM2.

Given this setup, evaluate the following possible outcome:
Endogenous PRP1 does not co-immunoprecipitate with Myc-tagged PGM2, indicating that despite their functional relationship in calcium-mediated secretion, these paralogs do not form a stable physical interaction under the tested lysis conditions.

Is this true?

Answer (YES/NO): YES